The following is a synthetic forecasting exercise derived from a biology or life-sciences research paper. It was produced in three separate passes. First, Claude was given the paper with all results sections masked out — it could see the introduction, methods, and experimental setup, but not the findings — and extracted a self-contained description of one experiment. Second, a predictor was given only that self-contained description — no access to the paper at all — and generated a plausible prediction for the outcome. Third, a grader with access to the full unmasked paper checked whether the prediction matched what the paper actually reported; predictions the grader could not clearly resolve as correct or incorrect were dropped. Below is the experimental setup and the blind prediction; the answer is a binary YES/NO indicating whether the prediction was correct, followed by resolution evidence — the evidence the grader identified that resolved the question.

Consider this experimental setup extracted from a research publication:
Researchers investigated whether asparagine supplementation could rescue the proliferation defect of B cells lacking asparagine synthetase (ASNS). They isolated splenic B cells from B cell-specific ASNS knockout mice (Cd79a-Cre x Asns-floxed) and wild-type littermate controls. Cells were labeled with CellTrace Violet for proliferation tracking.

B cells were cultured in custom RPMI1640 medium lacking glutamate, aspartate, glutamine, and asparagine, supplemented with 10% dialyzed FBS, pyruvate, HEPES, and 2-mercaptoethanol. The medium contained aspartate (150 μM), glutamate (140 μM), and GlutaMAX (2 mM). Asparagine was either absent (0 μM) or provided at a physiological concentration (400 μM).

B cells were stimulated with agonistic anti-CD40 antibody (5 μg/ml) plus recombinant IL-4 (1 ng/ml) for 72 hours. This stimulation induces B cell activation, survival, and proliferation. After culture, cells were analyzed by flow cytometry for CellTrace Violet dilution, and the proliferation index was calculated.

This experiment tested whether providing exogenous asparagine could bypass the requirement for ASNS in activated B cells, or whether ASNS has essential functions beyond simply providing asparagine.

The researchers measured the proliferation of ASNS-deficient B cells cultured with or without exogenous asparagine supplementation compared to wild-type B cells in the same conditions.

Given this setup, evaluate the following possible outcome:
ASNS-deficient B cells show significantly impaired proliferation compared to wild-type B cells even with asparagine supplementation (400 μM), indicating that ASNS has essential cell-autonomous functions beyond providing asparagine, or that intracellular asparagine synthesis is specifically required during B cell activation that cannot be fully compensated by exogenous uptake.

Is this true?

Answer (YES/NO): NO